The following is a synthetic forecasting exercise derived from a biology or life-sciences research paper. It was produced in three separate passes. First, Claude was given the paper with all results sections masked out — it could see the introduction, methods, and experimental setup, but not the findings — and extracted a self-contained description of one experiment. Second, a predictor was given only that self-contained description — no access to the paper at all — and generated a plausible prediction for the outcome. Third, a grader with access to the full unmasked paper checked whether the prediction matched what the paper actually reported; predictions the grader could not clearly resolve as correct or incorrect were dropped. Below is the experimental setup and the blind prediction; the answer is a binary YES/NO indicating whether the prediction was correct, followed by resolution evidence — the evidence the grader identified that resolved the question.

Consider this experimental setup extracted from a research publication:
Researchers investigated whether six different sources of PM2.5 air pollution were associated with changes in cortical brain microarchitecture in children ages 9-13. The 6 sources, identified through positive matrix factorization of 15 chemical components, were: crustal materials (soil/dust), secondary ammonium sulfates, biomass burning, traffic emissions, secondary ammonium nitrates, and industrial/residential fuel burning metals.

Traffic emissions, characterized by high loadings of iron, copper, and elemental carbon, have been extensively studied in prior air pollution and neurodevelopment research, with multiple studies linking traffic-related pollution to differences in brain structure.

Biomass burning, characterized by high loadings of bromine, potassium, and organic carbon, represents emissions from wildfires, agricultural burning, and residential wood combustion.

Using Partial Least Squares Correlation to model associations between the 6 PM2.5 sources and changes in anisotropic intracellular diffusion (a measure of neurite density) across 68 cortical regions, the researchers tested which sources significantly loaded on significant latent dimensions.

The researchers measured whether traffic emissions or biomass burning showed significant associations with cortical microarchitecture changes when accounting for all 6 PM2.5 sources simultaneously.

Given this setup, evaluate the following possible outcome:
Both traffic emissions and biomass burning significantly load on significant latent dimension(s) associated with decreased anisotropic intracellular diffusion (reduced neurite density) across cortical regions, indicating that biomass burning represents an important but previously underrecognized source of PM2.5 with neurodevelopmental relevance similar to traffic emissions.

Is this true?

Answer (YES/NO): NO